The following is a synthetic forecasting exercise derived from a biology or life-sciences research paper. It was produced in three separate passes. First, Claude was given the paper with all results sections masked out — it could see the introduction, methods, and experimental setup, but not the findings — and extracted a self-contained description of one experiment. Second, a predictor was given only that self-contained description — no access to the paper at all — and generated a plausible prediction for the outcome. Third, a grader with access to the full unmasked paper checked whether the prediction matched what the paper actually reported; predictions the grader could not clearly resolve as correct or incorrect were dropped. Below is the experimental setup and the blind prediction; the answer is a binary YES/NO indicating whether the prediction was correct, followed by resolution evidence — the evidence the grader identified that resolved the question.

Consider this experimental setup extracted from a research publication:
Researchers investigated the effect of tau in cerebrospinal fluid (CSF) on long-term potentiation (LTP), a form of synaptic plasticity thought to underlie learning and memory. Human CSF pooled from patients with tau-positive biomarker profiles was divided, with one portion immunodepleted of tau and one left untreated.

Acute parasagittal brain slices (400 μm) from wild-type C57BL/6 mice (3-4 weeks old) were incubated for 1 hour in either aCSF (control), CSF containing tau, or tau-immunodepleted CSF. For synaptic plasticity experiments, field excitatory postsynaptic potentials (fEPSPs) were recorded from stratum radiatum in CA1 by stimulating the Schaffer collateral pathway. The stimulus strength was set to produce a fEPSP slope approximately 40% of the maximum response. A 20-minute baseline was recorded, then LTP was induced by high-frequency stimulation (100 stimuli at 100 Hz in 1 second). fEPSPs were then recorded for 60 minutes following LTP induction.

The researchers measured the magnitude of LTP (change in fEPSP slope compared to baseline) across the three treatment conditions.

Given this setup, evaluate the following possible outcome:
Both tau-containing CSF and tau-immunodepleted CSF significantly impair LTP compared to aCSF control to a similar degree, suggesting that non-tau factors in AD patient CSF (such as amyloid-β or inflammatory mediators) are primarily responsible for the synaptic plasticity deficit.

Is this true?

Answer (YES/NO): NO